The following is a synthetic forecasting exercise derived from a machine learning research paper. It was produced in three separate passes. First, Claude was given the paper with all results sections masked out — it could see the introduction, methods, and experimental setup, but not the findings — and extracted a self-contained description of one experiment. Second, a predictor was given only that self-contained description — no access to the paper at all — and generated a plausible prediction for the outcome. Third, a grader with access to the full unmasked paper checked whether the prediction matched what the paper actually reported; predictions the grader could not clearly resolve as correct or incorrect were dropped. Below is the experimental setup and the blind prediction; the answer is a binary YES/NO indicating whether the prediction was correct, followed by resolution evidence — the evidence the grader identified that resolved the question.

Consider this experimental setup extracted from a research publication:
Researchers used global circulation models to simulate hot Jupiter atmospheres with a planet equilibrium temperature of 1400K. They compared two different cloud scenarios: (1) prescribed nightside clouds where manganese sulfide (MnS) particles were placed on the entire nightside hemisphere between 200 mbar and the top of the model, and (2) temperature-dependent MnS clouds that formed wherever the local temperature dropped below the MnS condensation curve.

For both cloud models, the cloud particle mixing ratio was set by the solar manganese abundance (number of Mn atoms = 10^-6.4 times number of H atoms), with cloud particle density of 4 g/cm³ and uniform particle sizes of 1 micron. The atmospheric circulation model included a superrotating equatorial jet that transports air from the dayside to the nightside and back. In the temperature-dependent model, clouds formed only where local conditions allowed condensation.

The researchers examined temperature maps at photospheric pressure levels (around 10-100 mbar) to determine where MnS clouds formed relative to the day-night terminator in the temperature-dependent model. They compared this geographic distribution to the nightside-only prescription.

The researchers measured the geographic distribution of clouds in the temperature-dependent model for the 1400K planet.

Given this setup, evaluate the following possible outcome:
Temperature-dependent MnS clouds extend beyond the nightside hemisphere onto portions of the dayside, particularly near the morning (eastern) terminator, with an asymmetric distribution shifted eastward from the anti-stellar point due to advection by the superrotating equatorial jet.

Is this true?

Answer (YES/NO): NO